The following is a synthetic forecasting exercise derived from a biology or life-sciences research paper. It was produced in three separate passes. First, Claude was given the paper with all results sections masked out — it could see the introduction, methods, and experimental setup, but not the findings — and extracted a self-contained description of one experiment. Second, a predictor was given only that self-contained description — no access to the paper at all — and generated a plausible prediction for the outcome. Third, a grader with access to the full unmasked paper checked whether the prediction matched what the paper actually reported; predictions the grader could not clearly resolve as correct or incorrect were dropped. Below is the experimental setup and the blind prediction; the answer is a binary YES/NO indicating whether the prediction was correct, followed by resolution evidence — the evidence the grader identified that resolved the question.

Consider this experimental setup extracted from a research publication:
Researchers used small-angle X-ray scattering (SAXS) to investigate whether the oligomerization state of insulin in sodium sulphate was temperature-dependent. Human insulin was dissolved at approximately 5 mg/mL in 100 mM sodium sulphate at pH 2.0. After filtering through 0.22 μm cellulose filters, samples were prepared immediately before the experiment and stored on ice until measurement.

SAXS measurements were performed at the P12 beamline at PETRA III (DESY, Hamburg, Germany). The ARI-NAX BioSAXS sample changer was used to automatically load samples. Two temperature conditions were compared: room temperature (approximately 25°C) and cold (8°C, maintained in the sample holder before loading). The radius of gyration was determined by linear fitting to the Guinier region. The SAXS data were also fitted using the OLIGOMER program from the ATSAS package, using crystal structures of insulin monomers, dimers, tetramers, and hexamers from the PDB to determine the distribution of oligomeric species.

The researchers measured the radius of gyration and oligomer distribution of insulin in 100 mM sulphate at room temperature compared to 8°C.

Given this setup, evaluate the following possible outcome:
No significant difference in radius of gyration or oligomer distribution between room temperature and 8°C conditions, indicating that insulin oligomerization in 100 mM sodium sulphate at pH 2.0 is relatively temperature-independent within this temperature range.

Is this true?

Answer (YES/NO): NO